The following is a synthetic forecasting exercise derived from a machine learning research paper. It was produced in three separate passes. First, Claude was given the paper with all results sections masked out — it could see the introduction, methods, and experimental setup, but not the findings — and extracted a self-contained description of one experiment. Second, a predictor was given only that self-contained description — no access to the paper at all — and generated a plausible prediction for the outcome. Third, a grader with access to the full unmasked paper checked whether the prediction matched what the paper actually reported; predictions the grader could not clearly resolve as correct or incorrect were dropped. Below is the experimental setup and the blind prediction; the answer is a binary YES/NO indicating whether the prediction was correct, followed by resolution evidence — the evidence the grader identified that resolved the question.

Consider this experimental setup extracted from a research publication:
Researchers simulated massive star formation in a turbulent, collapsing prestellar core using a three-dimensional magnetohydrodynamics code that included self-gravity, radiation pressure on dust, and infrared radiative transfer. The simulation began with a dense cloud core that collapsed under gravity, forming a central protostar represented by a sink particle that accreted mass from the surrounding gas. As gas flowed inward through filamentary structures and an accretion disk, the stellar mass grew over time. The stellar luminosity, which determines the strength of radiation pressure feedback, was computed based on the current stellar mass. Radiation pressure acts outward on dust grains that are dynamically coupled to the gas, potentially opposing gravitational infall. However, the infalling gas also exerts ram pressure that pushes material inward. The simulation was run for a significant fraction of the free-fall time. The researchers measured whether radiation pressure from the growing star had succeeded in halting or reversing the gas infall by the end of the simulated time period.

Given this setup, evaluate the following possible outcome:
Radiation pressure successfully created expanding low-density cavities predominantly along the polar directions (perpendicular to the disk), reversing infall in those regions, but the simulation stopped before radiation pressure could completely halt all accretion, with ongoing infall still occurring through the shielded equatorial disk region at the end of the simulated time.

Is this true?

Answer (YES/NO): NO